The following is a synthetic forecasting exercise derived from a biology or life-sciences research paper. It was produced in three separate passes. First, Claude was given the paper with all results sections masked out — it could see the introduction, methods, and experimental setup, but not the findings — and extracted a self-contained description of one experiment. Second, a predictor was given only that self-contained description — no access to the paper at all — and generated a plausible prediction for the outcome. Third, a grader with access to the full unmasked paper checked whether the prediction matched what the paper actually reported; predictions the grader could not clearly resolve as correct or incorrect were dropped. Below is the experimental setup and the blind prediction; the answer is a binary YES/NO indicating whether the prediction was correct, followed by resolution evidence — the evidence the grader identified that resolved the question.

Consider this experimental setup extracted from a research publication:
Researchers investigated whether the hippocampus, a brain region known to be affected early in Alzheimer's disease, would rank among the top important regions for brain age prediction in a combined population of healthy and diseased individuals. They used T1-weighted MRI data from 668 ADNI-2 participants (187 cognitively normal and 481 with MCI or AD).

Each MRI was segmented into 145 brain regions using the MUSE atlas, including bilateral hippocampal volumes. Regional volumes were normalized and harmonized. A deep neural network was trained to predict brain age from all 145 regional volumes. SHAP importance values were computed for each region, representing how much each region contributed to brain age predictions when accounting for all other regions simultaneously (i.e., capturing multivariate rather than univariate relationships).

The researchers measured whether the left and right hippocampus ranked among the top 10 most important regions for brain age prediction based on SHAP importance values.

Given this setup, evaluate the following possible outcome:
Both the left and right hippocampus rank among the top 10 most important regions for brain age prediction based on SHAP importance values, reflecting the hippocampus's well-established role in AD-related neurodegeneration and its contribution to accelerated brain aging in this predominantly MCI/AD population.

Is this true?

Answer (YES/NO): NO